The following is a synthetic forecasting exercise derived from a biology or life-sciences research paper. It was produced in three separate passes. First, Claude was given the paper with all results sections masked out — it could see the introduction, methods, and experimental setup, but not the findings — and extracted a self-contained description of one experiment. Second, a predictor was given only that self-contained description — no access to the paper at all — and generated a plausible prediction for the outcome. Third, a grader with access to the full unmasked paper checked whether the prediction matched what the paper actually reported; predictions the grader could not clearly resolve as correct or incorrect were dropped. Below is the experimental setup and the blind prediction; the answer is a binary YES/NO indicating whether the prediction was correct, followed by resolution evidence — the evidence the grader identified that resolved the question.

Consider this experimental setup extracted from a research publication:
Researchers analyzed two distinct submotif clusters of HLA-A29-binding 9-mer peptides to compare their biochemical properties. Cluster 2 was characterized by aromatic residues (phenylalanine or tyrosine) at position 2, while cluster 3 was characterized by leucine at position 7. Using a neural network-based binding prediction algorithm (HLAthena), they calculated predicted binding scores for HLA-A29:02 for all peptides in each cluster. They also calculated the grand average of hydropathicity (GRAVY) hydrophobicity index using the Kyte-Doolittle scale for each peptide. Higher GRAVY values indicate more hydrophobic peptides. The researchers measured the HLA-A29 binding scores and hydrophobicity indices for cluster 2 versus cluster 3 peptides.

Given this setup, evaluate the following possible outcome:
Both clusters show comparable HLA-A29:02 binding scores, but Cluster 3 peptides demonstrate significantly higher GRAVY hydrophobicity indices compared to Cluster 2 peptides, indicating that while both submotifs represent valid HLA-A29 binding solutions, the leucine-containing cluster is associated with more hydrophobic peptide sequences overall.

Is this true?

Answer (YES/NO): NO